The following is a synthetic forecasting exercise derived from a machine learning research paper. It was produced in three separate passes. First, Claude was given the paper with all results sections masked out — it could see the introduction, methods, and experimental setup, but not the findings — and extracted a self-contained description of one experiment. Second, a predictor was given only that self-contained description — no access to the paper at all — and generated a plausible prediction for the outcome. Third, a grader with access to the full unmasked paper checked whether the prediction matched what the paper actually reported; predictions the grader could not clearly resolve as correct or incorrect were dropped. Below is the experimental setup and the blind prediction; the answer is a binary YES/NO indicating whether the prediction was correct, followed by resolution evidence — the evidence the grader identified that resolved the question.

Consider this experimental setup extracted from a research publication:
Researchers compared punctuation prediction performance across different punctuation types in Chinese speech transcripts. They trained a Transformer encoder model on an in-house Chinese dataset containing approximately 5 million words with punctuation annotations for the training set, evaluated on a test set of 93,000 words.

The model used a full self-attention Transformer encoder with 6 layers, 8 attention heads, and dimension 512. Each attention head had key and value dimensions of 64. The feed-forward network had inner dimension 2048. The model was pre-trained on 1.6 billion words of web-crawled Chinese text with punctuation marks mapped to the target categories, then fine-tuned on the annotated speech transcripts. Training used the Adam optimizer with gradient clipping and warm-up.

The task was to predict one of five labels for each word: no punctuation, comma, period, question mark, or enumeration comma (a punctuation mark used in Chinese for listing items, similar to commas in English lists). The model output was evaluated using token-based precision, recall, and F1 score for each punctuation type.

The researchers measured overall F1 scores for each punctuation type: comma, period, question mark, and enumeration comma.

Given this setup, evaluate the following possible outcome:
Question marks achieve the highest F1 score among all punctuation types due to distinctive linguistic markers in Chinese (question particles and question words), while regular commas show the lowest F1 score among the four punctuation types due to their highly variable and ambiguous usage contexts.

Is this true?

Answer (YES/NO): NO